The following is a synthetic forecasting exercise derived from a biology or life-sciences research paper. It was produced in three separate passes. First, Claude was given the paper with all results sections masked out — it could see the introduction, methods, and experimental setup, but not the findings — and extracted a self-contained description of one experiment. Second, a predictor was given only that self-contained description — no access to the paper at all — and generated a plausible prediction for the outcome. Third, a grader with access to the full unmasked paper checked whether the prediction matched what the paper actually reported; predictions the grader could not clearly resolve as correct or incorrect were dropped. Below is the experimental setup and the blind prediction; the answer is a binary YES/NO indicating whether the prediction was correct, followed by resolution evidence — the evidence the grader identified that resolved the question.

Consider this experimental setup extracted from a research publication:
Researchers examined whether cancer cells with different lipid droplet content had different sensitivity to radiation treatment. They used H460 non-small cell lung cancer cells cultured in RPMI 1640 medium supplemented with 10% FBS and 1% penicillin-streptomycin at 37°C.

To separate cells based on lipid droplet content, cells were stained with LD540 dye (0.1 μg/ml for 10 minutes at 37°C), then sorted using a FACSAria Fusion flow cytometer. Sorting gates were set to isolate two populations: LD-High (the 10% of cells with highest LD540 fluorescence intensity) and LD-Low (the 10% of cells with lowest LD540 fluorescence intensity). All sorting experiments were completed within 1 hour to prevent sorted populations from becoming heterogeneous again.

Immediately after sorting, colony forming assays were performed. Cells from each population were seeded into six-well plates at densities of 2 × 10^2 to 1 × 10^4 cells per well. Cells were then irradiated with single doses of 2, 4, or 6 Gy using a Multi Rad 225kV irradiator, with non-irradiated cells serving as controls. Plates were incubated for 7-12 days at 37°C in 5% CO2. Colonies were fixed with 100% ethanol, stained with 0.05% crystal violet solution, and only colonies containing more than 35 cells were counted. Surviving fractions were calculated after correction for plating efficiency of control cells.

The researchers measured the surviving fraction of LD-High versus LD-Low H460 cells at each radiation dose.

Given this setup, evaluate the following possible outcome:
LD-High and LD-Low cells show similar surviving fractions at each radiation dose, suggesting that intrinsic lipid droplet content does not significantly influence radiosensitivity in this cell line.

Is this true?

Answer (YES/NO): NO